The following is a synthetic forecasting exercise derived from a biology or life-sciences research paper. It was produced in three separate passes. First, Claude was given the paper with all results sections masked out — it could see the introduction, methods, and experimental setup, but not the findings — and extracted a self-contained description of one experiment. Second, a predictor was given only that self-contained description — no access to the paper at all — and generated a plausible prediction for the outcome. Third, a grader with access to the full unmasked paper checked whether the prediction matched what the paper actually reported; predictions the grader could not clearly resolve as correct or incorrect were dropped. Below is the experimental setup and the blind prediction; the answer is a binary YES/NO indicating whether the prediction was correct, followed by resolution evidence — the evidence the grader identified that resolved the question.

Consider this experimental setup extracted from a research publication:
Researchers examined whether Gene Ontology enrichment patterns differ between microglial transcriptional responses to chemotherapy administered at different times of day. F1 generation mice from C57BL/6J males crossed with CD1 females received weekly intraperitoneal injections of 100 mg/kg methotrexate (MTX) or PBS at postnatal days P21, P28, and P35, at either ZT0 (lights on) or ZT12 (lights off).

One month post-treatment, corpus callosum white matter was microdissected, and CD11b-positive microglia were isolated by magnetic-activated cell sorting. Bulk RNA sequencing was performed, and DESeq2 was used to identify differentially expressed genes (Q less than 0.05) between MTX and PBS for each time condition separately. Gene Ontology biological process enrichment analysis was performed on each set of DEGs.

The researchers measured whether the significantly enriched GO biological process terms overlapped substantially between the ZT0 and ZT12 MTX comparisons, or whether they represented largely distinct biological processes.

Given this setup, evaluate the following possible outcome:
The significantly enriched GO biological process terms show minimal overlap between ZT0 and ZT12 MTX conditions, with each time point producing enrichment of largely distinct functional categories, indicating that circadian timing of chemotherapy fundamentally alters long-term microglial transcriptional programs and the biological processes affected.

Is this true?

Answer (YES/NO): NO